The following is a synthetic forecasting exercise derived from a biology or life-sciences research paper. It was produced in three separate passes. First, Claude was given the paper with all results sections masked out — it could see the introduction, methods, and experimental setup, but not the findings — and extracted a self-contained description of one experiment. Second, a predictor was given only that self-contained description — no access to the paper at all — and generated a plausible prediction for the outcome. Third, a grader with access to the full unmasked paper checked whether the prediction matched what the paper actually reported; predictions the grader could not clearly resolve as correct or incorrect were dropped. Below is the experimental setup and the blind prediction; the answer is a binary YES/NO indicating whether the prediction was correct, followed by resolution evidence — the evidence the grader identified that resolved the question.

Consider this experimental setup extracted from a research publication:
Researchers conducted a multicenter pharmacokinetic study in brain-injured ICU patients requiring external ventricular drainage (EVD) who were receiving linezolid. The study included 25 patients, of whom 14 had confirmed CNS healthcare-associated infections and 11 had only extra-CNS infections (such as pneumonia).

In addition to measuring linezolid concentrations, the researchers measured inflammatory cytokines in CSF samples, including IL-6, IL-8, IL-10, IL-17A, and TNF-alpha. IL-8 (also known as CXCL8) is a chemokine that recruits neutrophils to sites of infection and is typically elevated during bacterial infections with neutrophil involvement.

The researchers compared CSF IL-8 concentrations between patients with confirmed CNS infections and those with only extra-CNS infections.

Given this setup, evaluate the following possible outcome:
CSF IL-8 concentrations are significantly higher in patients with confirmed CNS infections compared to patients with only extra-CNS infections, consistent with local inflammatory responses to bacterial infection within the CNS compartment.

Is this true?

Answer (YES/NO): YES